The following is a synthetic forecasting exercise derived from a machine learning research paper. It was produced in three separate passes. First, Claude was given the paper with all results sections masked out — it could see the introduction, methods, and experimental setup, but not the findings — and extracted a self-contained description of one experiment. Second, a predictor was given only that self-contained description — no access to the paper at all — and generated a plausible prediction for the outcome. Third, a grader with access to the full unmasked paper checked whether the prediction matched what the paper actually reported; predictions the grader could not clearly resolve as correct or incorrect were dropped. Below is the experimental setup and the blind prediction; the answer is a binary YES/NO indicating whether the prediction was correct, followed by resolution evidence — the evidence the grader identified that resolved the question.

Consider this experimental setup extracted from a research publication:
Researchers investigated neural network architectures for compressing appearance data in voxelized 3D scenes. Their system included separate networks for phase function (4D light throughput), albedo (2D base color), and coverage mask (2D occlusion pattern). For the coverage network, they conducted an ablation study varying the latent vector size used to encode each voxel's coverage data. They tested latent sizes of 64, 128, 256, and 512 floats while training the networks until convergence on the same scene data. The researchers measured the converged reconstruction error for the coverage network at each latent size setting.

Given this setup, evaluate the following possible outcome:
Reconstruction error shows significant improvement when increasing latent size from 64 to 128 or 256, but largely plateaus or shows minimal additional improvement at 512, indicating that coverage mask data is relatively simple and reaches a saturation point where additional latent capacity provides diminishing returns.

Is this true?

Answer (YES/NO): NO